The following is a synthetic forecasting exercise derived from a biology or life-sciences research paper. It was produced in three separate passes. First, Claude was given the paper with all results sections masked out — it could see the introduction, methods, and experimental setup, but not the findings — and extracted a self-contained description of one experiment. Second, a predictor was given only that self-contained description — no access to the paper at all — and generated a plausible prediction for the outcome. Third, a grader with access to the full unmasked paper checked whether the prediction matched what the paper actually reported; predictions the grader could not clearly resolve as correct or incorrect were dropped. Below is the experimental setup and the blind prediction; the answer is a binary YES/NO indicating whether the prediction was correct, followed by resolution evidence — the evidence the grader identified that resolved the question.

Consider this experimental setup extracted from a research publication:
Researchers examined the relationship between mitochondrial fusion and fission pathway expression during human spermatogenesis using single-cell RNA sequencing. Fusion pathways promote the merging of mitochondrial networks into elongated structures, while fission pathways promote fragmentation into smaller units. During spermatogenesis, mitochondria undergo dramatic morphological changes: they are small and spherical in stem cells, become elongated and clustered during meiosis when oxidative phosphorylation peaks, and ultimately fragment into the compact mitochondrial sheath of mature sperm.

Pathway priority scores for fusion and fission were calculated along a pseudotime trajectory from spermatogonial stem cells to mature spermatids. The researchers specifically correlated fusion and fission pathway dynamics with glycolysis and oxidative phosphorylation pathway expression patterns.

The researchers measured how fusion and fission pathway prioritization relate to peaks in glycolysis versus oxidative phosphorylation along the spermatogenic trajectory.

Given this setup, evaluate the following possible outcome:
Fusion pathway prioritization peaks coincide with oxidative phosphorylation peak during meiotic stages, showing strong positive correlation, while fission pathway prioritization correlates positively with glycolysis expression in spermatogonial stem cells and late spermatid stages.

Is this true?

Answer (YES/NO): NO